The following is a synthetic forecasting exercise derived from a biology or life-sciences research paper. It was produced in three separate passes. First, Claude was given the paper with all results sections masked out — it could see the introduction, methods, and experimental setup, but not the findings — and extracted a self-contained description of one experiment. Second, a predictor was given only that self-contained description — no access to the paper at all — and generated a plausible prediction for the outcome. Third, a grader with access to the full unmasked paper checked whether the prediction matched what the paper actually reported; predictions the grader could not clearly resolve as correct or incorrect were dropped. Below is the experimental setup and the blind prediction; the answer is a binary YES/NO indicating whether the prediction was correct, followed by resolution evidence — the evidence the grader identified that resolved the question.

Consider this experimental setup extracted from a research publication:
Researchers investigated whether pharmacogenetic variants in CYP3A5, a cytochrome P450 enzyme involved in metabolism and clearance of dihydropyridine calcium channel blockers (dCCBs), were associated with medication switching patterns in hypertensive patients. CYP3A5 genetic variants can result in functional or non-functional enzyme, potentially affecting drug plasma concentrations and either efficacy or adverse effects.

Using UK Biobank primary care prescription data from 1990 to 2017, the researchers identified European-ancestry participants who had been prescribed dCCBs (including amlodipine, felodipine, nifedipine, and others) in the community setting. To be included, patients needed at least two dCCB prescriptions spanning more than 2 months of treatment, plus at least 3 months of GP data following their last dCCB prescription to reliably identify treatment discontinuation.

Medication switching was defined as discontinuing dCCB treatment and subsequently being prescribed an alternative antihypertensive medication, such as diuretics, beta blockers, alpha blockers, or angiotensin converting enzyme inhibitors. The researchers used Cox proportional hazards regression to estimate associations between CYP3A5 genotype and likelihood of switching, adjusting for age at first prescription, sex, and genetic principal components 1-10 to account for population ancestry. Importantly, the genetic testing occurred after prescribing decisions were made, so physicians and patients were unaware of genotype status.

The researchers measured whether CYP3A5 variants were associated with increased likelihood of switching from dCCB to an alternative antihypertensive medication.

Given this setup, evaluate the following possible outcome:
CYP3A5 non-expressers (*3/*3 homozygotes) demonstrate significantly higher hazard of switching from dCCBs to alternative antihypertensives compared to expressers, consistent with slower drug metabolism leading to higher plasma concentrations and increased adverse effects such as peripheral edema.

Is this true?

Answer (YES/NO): YES